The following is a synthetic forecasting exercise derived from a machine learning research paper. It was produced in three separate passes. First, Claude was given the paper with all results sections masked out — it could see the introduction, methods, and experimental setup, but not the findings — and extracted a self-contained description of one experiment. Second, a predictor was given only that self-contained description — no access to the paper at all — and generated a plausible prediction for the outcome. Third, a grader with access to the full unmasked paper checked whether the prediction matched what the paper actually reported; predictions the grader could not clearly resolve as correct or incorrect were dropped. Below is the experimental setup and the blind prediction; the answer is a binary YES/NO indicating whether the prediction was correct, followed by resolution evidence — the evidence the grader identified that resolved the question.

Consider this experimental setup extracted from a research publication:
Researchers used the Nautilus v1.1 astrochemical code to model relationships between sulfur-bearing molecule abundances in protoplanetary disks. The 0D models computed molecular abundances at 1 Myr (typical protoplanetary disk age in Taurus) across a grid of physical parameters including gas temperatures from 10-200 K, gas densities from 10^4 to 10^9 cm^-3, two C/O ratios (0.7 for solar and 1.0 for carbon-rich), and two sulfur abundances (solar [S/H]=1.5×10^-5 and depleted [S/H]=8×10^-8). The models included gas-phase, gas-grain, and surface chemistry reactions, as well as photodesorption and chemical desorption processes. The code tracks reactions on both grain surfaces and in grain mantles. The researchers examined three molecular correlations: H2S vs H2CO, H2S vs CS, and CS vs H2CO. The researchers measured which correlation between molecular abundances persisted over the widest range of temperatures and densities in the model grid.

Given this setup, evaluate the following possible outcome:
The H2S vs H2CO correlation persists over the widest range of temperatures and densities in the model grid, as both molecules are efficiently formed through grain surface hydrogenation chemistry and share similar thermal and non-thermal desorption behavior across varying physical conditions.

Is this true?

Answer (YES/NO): YES